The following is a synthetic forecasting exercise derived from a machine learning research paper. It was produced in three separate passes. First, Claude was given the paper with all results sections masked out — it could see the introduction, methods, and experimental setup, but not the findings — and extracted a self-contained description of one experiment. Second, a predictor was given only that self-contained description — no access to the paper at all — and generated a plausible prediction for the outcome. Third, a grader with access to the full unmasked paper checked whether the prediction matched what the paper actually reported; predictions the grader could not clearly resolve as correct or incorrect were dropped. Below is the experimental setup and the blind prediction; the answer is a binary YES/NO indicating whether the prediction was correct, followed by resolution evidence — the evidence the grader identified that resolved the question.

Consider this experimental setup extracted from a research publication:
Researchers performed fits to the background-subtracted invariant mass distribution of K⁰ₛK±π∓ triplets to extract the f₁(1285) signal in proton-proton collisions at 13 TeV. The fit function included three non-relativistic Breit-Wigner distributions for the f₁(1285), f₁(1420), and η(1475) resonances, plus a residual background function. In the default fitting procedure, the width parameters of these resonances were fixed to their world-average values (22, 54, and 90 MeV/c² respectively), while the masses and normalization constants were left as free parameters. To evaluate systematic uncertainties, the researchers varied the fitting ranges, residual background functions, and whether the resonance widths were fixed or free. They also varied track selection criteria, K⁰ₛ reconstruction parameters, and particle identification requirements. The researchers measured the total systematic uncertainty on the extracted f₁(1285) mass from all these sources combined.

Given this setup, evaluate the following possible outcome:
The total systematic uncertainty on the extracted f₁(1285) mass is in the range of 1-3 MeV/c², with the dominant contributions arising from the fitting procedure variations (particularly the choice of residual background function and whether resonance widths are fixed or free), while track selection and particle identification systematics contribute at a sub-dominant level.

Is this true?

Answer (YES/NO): YES